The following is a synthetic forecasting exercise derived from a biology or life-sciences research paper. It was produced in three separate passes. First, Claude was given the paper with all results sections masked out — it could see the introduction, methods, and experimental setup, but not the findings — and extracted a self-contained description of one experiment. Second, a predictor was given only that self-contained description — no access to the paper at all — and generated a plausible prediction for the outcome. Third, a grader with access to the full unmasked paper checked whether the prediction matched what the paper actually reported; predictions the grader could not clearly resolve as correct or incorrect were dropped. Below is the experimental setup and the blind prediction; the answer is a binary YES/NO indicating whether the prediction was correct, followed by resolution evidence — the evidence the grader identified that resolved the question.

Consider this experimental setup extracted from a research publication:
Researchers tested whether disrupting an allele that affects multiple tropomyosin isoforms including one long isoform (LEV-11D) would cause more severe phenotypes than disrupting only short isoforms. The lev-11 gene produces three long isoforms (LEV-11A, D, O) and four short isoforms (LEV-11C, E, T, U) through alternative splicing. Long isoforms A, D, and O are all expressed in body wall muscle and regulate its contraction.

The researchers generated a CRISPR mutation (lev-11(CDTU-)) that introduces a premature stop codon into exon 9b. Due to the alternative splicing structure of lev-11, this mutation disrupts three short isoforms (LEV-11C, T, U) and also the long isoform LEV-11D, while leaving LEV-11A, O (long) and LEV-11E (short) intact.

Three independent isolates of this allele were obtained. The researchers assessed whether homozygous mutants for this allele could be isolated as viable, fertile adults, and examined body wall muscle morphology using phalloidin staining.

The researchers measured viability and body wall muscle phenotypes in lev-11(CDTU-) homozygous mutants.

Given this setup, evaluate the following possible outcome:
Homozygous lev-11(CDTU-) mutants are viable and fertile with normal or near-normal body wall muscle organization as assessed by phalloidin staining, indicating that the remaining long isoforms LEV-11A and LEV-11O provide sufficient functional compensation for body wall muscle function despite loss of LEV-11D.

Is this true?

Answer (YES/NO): YES